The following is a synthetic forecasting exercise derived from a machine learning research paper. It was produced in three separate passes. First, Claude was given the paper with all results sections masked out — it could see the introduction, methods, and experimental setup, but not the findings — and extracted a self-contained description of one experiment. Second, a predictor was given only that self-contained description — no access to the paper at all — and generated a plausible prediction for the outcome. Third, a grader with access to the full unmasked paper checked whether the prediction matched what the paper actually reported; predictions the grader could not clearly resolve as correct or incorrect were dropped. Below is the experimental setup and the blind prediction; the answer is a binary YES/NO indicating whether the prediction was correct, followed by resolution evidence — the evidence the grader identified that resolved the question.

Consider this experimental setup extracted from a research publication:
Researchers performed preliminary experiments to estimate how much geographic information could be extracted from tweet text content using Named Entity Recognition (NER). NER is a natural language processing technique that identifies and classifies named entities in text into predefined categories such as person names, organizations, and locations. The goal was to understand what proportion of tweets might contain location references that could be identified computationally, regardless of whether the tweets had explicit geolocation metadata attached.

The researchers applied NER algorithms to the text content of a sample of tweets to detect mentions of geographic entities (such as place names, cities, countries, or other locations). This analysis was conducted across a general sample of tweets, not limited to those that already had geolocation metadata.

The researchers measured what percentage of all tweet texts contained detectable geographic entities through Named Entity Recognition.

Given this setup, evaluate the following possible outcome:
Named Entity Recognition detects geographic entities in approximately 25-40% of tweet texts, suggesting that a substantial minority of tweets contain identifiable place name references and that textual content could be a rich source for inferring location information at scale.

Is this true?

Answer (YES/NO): NO